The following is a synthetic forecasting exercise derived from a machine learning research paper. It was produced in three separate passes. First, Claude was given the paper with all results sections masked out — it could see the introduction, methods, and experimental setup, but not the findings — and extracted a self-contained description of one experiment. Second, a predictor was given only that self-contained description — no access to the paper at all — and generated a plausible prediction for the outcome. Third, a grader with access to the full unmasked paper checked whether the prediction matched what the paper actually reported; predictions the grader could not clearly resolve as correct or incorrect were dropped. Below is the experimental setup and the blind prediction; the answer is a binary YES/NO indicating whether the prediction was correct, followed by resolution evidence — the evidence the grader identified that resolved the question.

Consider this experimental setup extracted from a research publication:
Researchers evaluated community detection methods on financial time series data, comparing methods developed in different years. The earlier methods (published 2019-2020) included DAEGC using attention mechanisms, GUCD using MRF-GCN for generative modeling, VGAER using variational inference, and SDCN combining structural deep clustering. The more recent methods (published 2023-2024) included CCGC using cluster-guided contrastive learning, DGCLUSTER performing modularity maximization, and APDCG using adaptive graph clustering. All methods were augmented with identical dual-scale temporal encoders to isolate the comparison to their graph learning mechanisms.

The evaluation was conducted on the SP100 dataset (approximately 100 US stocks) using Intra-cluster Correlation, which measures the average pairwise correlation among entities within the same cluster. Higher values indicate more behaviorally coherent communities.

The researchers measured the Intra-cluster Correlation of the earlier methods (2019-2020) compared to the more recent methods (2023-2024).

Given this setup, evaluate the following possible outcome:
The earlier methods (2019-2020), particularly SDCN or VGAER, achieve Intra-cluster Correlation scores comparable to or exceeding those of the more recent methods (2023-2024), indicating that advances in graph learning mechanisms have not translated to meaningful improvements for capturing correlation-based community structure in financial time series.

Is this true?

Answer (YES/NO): NO